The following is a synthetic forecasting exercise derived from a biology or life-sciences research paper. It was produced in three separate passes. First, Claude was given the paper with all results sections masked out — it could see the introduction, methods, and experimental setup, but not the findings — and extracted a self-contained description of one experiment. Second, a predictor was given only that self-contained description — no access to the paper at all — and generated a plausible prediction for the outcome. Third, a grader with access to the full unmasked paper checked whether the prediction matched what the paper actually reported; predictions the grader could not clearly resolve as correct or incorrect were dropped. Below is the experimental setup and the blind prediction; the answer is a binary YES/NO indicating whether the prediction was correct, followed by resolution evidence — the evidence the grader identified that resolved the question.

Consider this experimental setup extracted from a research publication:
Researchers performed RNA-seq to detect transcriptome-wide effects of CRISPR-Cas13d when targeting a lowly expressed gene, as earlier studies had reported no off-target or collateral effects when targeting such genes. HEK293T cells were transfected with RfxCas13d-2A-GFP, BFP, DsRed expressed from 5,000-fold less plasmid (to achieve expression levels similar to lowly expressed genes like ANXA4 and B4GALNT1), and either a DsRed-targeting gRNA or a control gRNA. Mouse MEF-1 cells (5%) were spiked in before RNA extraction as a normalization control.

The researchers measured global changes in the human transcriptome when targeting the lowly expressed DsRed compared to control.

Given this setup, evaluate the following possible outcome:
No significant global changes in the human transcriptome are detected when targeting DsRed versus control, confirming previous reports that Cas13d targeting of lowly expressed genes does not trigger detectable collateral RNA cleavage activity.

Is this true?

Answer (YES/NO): YES